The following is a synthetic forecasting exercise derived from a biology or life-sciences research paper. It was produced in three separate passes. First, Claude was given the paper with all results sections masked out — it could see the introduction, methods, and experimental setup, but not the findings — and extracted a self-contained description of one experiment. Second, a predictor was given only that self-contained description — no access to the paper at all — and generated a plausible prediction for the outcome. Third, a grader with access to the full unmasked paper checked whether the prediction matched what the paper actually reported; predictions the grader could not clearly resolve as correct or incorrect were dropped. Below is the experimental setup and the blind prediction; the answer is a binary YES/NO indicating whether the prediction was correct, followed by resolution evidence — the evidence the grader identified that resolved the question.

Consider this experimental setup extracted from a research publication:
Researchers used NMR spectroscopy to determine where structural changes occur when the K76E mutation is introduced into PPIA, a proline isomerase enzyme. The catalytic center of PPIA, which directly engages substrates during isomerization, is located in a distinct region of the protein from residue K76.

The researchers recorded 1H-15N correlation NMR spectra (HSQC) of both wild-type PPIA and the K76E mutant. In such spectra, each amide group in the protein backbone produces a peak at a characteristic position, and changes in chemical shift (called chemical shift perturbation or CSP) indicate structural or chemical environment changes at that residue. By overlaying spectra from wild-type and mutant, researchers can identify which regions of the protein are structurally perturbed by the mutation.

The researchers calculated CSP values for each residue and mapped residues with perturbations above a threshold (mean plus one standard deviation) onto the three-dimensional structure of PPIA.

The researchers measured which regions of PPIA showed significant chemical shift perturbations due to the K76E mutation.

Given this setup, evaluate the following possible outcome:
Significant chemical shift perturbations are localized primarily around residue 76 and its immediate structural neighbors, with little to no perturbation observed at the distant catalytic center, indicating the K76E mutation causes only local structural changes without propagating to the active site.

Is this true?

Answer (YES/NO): YES